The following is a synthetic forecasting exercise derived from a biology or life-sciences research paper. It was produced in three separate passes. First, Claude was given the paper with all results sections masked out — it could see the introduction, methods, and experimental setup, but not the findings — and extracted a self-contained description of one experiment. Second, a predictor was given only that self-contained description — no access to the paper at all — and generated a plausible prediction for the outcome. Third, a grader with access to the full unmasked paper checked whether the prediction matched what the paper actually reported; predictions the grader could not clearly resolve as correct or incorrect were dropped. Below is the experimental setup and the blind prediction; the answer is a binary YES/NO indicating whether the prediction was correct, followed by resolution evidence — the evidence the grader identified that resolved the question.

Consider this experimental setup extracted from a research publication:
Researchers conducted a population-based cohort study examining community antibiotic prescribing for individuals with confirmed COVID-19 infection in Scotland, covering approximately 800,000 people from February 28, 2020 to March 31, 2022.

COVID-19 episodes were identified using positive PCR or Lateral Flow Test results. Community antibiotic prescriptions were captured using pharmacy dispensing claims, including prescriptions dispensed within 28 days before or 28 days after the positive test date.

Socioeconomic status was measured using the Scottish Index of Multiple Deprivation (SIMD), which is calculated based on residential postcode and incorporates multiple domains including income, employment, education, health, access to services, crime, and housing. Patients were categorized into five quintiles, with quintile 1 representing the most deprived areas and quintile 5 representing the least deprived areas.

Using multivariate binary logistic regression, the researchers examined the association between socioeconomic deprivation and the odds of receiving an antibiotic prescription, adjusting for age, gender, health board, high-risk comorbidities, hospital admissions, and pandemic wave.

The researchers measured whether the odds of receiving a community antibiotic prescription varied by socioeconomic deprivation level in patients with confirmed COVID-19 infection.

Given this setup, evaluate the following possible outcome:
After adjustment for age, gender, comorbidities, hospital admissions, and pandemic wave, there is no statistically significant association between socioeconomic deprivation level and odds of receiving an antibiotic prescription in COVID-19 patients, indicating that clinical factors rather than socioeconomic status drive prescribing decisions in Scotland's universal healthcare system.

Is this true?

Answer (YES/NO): YES